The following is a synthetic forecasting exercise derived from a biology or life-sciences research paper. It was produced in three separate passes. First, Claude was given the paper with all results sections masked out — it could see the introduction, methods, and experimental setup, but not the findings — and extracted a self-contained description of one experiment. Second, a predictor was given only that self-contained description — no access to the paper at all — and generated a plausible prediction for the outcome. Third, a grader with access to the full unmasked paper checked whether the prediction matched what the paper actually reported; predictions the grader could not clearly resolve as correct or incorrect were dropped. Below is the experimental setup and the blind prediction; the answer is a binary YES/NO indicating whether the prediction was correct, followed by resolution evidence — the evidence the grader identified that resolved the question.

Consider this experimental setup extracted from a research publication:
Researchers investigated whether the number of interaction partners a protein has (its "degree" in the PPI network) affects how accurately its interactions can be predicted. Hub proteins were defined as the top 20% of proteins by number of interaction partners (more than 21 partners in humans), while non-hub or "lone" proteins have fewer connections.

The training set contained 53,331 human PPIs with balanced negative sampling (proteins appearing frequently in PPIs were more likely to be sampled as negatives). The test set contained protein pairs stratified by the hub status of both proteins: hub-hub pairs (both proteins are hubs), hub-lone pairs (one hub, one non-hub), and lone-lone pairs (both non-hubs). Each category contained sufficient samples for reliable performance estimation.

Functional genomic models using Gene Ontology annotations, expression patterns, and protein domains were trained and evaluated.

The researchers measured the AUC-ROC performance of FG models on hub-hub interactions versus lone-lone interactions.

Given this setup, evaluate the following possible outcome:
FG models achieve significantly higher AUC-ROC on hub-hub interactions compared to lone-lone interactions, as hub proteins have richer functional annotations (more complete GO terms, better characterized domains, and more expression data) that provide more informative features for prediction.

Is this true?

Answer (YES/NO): NO